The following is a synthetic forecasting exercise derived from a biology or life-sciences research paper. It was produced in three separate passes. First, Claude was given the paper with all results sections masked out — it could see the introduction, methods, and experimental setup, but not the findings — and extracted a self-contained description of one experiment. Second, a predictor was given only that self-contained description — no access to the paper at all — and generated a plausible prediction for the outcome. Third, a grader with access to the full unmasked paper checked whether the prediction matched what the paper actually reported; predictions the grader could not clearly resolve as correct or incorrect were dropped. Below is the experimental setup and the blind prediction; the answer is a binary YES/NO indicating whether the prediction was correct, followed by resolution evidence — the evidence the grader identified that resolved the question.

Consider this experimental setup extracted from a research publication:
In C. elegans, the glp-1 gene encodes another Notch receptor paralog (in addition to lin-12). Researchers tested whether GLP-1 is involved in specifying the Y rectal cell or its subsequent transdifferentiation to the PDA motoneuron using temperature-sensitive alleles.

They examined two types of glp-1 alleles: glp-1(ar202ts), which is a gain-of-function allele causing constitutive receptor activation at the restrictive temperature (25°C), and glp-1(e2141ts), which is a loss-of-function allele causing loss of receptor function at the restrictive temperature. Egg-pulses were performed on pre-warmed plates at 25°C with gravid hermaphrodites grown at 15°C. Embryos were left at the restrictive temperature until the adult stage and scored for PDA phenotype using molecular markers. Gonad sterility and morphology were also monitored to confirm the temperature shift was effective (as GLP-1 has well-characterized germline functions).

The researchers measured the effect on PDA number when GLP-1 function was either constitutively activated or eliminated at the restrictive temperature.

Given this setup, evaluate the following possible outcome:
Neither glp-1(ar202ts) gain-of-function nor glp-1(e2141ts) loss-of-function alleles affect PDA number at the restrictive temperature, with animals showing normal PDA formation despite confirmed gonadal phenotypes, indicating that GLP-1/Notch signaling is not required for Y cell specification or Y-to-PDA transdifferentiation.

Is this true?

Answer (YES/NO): YES